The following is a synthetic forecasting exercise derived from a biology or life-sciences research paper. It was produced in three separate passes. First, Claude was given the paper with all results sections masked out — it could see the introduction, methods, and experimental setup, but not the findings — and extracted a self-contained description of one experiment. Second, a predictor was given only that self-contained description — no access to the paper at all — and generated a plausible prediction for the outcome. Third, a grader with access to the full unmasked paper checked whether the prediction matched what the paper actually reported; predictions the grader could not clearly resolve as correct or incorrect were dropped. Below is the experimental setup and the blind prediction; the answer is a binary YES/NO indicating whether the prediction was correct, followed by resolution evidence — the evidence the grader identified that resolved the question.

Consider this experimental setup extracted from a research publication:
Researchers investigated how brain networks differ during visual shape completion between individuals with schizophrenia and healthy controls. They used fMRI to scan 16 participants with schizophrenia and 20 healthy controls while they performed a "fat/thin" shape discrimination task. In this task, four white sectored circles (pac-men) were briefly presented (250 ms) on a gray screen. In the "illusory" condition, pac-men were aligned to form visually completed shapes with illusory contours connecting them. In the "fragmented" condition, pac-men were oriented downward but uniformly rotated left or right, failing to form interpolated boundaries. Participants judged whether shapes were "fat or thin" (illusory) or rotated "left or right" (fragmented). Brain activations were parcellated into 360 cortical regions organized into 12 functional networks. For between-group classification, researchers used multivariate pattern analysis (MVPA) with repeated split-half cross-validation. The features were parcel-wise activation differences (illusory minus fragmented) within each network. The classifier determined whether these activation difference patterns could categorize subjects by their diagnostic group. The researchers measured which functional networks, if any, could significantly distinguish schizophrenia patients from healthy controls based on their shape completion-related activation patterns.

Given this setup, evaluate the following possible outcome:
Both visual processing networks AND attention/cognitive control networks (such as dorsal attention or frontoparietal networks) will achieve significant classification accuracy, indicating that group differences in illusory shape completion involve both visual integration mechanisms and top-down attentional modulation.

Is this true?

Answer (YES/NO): NO